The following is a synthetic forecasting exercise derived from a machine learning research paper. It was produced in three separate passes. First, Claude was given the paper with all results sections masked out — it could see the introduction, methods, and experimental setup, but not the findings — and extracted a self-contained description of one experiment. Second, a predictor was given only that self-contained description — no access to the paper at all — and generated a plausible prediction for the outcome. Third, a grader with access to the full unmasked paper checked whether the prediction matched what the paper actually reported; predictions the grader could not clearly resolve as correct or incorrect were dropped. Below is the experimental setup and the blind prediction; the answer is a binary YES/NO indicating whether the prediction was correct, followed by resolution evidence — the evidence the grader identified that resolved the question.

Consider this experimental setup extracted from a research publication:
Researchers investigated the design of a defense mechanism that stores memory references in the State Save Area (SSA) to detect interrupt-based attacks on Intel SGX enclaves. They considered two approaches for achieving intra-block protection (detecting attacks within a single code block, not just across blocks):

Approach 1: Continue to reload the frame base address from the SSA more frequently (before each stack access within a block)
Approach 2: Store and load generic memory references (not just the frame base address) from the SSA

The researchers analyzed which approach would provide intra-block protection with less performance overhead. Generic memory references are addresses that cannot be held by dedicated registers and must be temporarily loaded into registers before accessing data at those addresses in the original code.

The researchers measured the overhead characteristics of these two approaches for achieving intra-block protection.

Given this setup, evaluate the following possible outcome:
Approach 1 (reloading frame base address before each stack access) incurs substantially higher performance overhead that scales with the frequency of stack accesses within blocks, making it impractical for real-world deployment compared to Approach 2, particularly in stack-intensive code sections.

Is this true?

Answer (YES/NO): NO